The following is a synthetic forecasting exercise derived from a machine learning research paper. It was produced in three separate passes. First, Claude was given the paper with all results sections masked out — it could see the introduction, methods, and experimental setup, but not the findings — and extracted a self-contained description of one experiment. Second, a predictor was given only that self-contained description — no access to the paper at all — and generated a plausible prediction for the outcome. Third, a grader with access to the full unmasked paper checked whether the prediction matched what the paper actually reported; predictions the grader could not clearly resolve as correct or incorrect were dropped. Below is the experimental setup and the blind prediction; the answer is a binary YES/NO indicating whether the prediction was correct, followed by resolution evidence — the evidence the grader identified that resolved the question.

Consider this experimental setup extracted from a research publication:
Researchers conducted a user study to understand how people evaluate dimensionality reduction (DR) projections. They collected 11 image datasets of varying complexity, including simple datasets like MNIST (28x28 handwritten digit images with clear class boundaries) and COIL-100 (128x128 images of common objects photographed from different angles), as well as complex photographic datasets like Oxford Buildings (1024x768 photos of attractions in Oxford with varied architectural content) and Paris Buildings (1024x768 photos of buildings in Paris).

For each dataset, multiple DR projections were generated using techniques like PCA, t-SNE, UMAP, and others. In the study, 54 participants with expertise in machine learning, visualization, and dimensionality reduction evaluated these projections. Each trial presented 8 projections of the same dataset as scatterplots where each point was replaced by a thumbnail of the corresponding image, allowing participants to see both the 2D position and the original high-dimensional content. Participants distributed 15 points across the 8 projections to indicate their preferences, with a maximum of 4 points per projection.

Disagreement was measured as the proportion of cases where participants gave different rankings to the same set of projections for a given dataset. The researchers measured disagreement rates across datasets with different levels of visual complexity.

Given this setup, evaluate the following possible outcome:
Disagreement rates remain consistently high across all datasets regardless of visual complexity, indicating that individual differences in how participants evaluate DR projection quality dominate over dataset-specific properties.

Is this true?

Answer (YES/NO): NO